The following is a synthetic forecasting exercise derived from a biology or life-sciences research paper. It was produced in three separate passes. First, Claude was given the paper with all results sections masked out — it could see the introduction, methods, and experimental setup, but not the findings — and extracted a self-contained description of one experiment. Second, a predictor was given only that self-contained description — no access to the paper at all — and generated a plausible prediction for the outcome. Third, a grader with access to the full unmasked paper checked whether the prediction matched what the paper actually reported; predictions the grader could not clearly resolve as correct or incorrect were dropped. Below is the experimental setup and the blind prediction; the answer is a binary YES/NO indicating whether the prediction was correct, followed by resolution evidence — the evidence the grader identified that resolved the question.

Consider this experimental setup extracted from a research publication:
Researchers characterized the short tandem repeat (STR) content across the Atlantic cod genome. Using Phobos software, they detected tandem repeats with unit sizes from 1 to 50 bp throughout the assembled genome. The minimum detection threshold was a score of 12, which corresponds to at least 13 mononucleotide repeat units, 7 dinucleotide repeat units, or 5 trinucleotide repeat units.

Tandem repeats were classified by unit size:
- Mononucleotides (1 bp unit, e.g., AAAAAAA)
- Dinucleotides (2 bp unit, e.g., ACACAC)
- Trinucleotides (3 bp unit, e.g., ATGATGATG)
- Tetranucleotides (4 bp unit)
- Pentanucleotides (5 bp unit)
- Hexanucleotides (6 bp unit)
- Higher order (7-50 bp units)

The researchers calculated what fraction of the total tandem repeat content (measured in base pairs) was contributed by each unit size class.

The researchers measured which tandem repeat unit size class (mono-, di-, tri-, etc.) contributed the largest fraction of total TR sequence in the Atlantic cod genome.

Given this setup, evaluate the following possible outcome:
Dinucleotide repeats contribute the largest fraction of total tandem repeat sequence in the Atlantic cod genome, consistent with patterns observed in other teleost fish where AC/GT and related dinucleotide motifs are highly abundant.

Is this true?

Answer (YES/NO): YES